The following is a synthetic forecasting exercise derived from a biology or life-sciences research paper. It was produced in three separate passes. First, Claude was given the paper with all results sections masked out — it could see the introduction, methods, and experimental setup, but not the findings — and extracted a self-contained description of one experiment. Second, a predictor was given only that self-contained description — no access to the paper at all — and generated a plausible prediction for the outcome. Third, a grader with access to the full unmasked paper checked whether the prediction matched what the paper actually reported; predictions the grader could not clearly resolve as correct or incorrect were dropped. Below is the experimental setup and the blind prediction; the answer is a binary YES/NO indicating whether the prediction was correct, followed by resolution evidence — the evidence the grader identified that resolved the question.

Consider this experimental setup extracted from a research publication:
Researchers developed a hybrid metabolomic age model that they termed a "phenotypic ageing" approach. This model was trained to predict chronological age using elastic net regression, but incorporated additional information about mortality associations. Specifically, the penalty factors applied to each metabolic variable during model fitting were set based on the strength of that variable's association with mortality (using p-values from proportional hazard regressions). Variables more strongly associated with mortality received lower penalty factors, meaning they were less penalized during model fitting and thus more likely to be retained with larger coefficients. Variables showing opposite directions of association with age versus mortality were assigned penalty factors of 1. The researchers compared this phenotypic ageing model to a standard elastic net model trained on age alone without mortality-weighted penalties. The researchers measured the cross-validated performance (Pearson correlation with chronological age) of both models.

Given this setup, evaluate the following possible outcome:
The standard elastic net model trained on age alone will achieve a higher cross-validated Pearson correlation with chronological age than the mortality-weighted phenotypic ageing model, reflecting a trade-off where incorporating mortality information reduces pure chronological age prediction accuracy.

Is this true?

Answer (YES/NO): YES